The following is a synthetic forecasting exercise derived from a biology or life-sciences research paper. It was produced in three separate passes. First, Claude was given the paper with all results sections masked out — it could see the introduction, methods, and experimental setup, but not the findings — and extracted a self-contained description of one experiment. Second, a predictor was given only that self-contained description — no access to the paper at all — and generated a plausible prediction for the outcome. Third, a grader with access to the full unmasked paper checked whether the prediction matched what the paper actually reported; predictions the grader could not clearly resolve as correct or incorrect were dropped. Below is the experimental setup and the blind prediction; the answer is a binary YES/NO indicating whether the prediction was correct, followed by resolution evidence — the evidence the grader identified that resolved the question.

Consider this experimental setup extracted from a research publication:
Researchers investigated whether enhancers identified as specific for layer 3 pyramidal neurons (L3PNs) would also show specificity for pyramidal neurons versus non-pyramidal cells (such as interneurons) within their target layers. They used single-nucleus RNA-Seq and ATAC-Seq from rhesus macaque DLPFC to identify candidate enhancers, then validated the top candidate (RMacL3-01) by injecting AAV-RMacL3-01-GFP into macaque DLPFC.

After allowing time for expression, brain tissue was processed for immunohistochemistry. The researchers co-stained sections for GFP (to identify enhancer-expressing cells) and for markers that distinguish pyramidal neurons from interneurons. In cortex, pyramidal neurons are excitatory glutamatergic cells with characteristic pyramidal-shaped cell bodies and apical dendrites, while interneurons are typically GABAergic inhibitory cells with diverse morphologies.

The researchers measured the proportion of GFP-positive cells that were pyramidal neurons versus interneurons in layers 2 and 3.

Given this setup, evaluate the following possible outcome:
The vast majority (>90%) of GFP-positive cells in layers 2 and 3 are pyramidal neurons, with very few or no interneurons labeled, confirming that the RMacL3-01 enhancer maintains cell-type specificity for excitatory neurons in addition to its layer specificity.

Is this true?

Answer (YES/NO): NO